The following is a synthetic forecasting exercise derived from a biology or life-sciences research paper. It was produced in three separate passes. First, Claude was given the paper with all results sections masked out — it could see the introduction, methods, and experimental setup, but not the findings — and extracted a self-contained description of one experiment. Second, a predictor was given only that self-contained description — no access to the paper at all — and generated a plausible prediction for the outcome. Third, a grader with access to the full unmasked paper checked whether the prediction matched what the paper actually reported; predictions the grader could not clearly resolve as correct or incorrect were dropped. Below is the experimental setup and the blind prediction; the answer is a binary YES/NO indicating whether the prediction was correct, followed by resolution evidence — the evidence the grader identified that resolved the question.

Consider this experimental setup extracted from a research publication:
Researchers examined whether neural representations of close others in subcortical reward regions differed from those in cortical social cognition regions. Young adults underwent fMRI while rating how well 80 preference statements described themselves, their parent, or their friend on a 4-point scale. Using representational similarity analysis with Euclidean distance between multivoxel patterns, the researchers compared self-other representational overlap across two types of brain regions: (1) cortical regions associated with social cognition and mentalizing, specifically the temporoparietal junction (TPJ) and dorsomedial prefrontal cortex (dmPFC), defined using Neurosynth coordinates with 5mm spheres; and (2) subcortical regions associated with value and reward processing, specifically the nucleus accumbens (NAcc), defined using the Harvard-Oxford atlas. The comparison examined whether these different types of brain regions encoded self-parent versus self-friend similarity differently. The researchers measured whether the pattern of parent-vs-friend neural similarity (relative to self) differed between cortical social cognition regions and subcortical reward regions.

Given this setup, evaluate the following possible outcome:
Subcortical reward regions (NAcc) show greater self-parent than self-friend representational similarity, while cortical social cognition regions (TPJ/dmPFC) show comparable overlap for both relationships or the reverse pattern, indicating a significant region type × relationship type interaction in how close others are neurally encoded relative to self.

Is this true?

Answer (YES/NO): NO